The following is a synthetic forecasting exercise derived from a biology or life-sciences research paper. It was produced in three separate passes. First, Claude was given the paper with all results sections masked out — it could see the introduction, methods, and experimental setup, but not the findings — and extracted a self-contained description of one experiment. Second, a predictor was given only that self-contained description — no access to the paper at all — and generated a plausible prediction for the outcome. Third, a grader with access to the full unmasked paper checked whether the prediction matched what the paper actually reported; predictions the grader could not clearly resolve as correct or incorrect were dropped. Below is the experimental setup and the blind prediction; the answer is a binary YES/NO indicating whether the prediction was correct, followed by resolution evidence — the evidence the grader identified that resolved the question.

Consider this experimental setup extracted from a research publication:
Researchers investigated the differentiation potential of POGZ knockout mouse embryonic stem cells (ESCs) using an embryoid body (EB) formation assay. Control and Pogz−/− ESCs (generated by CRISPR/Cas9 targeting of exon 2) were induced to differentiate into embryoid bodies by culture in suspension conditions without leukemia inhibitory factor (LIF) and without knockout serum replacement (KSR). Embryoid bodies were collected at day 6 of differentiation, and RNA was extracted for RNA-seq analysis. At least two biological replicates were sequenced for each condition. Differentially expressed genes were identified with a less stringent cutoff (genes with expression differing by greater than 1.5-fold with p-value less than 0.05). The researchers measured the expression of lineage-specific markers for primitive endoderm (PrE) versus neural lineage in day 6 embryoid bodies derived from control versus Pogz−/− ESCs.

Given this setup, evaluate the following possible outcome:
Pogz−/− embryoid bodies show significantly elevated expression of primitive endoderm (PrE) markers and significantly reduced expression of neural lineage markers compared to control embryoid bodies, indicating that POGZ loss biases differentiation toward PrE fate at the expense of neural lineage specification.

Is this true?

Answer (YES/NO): NO